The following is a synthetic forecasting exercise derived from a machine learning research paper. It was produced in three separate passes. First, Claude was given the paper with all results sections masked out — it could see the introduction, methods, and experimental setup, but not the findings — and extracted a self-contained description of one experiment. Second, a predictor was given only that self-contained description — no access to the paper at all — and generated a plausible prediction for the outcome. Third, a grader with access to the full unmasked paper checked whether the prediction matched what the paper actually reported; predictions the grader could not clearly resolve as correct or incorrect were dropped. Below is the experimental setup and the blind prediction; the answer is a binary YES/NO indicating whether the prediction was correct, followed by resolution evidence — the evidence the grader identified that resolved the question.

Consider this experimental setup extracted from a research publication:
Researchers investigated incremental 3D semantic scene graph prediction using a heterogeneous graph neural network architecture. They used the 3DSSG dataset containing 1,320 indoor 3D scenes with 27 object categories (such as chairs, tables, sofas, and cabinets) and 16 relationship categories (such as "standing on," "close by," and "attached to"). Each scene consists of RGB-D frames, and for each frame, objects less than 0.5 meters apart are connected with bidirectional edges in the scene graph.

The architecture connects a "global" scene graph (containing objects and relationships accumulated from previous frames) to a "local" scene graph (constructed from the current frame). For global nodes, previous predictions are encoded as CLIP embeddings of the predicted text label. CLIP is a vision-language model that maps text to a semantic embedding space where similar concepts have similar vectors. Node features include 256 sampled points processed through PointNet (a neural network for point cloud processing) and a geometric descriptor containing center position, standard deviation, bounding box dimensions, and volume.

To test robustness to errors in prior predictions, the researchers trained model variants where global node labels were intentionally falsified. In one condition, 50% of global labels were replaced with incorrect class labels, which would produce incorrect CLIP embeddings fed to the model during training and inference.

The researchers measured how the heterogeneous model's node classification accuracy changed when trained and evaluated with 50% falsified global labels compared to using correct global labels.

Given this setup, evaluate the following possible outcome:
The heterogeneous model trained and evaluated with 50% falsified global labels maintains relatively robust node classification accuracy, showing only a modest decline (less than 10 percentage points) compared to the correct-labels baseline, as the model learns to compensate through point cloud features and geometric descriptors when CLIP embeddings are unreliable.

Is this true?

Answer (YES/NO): NO